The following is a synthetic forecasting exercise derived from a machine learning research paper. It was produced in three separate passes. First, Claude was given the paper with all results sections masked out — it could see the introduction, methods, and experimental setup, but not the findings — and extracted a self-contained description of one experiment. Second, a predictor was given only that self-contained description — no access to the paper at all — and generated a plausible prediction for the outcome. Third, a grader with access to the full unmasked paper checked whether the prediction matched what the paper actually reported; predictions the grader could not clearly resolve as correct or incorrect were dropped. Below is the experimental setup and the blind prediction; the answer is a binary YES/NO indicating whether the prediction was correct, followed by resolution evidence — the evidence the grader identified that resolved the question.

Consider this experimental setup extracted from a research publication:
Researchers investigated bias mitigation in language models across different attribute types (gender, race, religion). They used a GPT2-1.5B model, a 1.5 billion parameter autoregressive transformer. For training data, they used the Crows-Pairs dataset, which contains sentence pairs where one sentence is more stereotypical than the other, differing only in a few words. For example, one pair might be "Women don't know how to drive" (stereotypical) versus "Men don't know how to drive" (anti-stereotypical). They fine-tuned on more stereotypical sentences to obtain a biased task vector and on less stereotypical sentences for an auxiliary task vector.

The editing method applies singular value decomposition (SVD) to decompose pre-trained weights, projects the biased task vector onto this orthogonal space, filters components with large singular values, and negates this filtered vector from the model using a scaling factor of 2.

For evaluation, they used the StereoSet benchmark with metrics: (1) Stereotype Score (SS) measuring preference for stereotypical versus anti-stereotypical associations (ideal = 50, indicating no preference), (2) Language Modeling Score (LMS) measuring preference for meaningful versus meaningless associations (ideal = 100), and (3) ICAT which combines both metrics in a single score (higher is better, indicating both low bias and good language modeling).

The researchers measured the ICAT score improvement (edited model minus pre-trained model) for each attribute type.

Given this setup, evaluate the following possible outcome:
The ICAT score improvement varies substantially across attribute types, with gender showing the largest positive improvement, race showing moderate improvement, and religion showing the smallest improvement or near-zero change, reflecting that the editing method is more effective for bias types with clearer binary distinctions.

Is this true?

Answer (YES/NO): NO